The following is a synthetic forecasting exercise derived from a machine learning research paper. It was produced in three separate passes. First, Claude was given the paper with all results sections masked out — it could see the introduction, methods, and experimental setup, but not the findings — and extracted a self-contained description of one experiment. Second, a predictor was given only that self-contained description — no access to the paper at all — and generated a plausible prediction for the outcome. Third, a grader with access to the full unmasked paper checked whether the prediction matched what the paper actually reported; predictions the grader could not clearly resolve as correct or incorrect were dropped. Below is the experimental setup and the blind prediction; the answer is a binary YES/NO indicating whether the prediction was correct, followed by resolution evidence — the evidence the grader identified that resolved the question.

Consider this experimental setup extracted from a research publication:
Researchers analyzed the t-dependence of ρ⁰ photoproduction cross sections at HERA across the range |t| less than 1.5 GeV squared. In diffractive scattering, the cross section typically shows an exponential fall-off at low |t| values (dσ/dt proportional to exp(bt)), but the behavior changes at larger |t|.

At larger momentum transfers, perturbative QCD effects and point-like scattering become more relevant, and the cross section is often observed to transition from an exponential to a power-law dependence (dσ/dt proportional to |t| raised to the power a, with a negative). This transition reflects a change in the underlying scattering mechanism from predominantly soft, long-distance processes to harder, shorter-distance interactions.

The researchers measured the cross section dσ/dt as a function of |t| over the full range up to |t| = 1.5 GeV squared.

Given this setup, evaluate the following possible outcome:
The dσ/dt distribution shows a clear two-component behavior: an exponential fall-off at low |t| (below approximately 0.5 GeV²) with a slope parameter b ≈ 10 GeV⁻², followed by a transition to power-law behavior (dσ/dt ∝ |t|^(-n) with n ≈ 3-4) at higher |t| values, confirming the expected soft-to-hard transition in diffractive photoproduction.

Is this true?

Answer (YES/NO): NO